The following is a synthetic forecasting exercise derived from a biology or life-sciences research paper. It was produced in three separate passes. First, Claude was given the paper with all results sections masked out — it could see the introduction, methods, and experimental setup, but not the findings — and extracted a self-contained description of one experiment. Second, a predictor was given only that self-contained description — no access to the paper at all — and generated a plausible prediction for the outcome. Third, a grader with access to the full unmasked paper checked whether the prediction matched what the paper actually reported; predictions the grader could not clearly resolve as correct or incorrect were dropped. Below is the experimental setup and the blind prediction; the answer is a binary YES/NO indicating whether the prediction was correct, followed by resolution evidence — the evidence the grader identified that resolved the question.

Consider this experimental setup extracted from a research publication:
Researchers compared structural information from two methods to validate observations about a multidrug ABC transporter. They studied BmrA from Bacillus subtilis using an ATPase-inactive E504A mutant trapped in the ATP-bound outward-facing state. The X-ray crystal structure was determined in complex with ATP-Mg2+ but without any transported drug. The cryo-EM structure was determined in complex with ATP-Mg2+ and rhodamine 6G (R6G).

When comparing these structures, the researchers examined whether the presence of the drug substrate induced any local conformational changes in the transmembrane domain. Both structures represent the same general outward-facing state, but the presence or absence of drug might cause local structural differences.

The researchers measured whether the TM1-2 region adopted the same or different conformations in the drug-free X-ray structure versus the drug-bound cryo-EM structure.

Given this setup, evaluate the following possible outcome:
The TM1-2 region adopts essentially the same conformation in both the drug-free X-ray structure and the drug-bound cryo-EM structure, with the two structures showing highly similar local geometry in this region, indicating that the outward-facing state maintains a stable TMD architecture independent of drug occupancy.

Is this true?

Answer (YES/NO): NO